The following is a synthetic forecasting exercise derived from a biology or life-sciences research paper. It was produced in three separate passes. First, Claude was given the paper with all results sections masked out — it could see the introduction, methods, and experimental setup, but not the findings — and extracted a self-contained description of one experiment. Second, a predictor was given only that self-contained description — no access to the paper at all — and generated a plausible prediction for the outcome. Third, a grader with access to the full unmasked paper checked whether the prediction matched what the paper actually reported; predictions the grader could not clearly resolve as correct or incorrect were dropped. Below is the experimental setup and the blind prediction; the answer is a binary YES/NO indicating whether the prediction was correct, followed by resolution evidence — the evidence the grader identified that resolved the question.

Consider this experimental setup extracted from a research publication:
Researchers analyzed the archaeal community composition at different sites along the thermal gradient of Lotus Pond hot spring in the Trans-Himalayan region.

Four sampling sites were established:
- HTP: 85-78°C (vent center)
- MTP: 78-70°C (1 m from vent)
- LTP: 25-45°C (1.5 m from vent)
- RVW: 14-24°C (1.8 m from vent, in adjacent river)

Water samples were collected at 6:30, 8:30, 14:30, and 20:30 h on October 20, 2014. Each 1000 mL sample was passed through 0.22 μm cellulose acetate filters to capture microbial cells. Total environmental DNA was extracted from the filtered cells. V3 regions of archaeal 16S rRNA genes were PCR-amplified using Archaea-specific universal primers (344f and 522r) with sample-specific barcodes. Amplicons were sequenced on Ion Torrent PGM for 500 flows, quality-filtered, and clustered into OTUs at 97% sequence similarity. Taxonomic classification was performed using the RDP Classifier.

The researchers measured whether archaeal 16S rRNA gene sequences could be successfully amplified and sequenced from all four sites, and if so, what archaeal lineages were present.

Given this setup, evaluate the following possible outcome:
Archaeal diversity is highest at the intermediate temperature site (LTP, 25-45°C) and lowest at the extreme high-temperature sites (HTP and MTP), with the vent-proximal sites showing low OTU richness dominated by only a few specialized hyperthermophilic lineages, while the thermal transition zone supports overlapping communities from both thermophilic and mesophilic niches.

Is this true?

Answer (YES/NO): NO